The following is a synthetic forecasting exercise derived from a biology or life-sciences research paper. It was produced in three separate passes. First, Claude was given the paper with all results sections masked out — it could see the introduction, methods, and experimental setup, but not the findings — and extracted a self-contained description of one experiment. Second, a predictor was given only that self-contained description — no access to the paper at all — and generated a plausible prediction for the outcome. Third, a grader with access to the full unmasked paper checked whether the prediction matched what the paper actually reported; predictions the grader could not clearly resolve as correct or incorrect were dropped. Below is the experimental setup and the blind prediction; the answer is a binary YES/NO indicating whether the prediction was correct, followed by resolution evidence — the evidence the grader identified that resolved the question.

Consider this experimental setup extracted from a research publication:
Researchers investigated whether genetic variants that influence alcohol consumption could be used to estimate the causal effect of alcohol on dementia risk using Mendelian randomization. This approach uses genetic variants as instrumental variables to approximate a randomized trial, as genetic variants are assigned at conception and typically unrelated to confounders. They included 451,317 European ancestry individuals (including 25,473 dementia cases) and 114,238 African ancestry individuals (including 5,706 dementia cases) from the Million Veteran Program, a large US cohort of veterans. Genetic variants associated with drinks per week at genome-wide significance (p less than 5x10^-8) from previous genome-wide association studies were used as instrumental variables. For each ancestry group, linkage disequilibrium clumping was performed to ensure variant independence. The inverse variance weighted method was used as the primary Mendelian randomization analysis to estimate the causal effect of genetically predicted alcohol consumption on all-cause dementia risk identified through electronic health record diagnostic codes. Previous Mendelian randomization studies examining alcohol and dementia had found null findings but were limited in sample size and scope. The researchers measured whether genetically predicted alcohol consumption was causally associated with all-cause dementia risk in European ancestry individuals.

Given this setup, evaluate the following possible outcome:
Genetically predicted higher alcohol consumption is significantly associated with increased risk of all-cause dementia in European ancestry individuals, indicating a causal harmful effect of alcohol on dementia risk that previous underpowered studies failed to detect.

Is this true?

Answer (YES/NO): YES